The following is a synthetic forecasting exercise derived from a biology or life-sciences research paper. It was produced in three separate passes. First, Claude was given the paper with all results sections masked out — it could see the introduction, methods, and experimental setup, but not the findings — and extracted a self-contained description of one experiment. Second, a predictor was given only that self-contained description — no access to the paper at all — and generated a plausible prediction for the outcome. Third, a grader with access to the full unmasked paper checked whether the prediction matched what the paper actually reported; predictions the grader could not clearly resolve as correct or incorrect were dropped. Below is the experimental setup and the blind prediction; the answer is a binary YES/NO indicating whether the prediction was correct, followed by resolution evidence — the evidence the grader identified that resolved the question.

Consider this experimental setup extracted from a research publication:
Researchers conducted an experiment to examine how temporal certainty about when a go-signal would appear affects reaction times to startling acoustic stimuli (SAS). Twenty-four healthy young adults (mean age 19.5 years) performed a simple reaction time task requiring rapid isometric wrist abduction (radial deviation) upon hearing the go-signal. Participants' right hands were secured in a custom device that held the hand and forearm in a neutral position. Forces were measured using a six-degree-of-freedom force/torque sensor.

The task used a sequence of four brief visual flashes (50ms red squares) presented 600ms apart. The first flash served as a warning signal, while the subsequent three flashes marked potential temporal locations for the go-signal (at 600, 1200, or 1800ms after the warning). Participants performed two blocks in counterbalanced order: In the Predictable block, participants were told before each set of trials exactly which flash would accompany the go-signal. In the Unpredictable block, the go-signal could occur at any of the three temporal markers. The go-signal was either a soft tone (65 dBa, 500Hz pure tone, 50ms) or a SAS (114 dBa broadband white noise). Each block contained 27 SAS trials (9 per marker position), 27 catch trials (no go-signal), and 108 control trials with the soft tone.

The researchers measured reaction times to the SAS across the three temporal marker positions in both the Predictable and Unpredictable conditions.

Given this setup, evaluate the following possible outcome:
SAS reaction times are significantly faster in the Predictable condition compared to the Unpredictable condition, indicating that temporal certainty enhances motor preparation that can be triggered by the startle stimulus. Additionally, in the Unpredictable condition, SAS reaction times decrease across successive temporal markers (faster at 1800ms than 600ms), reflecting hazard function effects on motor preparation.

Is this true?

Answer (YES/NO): YES